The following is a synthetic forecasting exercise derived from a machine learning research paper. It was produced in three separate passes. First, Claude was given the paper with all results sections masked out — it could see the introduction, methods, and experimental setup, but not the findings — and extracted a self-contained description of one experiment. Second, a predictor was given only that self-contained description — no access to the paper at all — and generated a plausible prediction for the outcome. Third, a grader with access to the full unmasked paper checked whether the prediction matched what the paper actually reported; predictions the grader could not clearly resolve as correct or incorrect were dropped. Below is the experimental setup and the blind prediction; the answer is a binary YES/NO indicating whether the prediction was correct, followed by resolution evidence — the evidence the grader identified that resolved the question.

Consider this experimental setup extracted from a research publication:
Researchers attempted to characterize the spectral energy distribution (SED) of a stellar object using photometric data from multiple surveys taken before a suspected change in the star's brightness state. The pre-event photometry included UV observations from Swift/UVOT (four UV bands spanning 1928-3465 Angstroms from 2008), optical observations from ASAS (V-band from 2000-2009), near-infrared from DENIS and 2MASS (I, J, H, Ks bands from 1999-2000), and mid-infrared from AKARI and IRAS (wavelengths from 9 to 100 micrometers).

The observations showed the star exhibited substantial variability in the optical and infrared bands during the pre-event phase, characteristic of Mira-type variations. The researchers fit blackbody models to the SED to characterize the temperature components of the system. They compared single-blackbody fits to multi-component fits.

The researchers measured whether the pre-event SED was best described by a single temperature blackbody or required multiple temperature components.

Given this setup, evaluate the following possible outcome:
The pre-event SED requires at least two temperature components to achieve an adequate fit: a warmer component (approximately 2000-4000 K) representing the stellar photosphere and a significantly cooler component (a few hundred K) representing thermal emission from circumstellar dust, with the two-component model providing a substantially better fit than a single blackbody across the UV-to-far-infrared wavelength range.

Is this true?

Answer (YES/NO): NO